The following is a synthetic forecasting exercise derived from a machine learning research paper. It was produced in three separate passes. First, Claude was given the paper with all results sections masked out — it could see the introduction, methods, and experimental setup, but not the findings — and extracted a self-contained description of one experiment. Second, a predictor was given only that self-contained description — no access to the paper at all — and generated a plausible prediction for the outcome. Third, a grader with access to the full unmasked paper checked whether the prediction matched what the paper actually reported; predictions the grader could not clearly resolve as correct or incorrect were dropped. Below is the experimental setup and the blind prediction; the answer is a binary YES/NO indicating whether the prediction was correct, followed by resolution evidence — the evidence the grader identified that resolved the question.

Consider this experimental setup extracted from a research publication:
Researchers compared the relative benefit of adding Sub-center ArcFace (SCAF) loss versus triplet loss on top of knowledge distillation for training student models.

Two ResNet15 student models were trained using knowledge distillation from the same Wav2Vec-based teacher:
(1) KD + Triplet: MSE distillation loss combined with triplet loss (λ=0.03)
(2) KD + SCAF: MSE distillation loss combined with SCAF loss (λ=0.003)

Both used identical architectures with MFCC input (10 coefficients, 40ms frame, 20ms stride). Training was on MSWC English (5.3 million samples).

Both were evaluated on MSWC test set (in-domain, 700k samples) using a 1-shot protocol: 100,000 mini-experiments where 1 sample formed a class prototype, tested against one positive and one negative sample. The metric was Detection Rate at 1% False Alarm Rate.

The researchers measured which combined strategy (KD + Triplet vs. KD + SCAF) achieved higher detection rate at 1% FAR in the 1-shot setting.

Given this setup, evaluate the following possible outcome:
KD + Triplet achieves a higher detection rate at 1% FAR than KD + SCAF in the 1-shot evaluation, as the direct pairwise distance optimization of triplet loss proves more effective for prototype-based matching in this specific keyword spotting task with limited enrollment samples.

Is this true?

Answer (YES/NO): YES